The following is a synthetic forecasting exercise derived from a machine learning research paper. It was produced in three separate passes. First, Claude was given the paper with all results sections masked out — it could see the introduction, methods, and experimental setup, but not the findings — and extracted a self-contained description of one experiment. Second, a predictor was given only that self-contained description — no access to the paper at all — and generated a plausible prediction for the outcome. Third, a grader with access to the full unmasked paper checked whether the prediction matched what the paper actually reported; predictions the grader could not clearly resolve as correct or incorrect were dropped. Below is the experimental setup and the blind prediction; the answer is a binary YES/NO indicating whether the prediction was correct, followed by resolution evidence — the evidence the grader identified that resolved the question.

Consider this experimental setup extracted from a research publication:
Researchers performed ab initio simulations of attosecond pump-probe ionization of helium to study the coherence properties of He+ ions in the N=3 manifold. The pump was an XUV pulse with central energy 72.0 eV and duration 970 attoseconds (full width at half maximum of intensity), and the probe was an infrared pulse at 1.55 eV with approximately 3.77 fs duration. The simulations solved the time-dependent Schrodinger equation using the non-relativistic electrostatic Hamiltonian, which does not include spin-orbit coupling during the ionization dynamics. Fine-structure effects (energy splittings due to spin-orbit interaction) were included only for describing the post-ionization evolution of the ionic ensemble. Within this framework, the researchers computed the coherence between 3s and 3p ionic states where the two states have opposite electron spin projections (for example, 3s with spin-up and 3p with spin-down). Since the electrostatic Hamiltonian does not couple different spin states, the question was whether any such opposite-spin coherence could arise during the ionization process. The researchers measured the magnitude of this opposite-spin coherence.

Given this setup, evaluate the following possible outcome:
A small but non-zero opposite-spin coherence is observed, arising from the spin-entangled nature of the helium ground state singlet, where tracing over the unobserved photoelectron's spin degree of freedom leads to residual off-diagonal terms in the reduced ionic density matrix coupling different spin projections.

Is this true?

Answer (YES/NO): NO